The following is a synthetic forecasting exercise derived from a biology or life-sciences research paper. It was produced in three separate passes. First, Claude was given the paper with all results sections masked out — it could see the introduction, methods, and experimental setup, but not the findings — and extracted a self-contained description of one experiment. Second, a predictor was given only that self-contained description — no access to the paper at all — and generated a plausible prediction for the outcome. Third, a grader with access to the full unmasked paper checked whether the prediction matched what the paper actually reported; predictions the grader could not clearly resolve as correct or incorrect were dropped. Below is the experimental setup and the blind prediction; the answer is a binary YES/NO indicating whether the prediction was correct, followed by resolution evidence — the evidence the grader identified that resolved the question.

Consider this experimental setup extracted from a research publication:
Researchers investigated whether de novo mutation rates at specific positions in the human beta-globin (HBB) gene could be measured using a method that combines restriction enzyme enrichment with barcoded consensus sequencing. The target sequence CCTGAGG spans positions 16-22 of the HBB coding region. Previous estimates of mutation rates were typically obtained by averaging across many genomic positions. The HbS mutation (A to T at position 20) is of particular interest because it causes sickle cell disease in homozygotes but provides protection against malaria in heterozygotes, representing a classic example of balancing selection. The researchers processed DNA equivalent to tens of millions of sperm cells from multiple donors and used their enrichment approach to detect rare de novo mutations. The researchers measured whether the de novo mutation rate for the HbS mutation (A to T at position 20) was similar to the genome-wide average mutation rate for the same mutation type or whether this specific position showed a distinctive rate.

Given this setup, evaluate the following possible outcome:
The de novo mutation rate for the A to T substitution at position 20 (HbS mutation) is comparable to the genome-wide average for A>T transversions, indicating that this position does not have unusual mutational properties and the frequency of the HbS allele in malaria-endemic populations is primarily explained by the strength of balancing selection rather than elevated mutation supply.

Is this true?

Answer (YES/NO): NO